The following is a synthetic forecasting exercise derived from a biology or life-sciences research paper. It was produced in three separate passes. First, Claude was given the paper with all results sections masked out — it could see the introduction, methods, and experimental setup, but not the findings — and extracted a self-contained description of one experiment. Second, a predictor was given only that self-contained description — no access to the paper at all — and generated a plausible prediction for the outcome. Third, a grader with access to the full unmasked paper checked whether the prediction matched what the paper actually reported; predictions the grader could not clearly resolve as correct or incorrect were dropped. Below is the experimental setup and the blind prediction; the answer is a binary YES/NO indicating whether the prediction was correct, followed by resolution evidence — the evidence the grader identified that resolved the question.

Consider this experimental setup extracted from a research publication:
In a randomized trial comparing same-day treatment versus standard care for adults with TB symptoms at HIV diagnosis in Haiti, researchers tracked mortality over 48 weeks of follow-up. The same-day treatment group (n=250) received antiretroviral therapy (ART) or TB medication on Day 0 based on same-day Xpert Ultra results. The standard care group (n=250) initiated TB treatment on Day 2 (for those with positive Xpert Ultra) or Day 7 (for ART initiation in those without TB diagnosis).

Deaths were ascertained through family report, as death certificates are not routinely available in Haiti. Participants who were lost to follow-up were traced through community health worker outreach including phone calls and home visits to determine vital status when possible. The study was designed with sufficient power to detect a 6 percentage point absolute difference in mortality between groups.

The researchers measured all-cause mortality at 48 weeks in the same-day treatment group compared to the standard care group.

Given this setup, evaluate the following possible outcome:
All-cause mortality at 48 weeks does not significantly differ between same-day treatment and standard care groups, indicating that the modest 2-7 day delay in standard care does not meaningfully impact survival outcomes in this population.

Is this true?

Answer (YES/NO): YES